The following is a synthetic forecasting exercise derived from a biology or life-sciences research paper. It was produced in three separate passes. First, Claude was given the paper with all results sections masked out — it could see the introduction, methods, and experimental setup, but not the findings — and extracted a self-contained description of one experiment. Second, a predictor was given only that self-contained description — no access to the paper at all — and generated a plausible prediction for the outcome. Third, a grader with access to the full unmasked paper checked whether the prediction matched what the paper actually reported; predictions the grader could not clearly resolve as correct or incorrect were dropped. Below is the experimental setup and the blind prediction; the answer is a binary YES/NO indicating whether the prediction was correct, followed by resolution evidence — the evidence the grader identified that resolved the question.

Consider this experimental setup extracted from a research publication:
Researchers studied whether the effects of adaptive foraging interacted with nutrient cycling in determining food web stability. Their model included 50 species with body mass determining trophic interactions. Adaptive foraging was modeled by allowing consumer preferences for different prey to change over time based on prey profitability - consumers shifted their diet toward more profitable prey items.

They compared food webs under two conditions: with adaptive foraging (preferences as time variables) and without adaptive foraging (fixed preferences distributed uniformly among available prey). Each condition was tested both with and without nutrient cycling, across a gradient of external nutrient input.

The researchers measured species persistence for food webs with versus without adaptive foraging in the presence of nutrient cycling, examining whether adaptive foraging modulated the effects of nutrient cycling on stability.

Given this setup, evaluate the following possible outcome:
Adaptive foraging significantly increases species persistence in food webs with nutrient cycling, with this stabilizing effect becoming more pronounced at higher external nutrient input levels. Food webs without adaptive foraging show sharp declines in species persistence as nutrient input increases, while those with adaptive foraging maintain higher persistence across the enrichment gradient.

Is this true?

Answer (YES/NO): NO